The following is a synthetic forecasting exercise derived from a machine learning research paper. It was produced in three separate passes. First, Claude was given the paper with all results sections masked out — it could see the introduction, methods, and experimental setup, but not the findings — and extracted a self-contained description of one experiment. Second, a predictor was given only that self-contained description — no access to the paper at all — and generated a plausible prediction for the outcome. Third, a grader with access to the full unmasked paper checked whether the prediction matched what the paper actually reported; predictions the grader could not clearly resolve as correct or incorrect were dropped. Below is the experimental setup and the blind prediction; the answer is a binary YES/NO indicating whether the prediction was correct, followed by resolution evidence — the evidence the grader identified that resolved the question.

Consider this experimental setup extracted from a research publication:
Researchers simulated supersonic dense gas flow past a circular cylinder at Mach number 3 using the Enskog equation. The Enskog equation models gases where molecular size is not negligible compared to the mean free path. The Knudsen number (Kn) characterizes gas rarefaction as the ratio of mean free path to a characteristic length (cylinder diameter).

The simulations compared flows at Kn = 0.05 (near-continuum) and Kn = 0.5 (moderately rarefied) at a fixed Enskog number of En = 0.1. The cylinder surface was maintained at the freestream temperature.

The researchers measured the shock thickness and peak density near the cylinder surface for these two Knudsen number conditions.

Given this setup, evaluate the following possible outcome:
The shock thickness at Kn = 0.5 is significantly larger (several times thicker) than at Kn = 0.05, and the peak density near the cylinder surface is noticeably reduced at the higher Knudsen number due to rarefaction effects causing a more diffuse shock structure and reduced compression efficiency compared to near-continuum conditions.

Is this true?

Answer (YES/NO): NO